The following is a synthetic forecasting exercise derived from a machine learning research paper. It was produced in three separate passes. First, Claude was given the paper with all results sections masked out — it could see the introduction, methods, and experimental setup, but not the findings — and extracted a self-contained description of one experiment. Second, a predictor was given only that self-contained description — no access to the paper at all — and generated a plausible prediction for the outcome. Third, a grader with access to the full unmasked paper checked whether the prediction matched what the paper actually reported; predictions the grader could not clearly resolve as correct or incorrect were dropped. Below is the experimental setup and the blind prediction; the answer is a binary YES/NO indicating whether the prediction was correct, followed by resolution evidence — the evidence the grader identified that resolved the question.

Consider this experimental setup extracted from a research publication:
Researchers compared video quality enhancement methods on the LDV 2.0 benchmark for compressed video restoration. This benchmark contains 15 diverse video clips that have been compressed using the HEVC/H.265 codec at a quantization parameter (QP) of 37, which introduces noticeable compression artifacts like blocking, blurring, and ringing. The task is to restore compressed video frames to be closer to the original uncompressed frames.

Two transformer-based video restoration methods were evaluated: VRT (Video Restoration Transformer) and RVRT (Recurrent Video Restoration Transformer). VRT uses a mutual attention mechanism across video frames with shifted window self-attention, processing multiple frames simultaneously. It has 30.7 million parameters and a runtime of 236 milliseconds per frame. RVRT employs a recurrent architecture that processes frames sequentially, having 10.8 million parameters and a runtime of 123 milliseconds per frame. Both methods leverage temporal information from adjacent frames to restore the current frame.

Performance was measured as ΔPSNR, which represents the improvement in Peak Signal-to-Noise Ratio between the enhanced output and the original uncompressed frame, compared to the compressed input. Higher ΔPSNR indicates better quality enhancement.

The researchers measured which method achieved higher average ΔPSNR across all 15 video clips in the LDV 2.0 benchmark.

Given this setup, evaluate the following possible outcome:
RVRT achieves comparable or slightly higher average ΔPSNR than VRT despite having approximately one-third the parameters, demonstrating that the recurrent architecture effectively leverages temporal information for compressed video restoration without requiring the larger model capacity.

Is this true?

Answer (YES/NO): YES